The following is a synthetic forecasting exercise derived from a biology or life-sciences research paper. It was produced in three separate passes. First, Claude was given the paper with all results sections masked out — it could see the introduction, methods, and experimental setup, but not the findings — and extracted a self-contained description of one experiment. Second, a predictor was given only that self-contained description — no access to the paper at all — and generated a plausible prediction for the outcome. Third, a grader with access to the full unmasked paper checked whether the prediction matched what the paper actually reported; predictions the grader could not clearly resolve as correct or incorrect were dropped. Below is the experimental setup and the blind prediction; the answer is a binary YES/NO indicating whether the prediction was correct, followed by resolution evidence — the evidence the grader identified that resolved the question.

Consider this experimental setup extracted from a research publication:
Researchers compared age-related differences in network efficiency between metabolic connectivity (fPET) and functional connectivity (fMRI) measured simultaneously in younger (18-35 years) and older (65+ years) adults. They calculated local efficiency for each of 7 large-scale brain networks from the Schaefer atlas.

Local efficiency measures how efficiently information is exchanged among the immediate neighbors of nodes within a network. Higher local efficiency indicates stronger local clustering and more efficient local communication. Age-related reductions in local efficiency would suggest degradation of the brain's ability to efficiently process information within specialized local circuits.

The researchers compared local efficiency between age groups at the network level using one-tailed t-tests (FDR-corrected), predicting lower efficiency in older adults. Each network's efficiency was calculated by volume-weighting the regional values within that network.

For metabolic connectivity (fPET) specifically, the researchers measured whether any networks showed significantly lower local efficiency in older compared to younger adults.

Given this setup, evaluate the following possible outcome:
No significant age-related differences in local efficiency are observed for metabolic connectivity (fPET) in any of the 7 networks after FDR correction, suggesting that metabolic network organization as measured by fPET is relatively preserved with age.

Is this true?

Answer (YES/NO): NO